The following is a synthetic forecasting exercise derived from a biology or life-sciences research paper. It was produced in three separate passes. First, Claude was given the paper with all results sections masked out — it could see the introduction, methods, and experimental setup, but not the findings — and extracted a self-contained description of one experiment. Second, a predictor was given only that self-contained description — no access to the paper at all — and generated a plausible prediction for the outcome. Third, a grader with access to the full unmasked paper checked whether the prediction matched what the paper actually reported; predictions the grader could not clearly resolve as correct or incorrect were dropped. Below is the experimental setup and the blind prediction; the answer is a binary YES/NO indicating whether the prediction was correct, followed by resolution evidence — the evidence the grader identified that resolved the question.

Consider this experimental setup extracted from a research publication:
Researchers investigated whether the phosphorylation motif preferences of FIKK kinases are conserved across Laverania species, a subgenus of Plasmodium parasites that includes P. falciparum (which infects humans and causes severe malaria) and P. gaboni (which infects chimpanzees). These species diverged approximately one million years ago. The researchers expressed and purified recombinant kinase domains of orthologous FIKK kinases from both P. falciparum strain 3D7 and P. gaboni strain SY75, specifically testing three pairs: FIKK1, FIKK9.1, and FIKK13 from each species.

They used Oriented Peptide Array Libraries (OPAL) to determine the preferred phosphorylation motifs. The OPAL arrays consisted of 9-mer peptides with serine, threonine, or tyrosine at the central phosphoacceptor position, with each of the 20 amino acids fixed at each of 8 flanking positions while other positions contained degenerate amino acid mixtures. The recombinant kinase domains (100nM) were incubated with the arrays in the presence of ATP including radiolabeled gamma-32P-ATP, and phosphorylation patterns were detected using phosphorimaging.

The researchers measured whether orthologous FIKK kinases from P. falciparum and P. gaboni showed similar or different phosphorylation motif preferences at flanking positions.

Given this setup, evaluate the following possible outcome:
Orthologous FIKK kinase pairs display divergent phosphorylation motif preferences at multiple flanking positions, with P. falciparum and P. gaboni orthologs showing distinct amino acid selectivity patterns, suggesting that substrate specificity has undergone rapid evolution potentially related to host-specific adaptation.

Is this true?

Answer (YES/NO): NO